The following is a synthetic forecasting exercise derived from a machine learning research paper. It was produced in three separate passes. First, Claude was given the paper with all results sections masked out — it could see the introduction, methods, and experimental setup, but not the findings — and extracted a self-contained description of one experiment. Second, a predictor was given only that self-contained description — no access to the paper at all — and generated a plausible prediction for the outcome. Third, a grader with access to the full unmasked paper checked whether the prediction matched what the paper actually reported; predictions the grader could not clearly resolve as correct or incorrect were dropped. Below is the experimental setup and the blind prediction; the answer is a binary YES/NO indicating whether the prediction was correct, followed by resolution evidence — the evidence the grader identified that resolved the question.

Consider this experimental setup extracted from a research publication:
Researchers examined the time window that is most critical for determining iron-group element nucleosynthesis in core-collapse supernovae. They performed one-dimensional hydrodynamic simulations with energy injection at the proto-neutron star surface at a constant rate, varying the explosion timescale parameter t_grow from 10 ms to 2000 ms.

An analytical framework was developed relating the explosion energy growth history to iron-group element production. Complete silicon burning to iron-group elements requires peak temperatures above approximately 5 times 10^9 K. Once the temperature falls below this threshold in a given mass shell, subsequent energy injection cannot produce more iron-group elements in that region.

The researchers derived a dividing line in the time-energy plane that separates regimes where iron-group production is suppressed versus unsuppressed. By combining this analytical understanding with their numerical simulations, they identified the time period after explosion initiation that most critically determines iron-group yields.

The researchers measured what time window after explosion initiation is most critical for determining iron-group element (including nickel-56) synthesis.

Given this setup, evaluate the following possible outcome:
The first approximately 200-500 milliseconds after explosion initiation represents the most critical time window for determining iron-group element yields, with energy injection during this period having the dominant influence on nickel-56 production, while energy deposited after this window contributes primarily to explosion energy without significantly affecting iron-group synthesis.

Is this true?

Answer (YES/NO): NO